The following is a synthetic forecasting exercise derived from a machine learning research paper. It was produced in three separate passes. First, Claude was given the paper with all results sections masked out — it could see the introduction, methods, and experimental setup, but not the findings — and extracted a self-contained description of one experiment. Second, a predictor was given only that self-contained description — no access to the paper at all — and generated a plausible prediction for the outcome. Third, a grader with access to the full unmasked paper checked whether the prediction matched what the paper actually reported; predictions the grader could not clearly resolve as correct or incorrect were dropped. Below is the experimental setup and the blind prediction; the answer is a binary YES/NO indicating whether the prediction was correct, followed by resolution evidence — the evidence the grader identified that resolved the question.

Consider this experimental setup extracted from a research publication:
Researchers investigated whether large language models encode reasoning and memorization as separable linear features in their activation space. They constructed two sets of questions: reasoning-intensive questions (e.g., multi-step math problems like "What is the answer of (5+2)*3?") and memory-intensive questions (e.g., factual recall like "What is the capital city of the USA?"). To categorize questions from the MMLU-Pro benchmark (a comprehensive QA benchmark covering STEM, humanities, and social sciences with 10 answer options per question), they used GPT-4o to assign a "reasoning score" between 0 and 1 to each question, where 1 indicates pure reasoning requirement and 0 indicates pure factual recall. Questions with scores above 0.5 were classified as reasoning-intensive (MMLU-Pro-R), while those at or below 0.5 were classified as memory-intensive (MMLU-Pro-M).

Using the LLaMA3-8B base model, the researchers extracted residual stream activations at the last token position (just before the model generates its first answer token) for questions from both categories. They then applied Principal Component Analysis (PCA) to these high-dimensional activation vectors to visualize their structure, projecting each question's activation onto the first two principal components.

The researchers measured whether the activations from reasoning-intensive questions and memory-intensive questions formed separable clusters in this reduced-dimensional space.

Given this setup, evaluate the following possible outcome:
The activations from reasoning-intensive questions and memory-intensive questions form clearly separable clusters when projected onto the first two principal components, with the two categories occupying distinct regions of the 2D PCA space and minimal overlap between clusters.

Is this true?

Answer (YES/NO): YES